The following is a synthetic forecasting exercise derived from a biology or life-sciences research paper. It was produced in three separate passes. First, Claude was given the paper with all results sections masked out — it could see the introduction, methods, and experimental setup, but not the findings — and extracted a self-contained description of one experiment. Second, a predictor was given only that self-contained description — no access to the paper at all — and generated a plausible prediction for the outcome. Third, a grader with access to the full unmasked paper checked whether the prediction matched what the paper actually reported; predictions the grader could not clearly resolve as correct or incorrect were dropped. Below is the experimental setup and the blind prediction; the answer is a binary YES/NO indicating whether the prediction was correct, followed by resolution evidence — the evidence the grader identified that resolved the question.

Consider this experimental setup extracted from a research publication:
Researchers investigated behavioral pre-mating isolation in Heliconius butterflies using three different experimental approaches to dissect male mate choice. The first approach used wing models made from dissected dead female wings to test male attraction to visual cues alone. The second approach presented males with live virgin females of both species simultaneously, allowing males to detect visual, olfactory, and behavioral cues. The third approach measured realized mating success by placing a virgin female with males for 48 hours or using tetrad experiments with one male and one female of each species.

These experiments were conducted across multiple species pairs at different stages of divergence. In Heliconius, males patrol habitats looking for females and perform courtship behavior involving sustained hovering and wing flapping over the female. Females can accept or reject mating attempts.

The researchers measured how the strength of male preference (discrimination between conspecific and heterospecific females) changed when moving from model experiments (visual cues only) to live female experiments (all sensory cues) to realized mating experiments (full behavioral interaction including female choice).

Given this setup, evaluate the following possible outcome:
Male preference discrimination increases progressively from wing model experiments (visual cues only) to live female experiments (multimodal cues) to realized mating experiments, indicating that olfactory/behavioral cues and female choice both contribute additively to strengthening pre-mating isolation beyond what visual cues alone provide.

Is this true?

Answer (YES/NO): YES